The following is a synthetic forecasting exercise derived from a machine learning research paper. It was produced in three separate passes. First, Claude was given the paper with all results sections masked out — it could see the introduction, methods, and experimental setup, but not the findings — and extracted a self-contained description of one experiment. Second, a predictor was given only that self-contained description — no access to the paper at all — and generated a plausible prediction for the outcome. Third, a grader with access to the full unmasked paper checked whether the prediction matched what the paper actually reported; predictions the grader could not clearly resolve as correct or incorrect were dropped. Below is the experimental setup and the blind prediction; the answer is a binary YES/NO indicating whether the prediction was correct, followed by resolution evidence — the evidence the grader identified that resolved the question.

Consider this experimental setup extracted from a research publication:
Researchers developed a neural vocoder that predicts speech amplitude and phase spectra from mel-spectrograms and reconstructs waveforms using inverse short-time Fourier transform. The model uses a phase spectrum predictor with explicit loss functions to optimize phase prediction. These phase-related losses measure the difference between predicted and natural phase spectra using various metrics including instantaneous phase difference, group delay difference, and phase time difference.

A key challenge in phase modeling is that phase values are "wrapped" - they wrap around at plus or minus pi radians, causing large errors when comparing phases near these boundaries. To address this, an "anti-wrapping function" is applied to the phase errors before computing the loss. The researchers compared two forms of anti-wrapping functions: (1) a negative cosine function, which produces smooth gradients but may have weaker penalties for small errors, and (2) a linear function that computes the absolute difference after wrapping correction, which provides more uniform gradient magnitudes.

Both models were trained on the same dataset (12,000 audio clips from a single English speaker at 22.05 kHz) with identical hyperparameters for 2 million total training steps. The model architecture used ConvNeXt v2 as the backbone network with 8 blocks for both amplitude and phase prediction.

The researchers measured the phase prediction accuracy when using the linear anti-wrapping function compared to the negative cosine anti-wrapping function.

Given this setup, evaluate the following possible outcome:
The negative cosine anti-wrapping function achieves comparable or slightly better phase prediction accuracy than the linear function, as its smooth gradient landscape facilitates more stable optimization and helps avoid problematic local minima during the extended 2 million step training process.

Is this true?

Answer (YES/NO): NO